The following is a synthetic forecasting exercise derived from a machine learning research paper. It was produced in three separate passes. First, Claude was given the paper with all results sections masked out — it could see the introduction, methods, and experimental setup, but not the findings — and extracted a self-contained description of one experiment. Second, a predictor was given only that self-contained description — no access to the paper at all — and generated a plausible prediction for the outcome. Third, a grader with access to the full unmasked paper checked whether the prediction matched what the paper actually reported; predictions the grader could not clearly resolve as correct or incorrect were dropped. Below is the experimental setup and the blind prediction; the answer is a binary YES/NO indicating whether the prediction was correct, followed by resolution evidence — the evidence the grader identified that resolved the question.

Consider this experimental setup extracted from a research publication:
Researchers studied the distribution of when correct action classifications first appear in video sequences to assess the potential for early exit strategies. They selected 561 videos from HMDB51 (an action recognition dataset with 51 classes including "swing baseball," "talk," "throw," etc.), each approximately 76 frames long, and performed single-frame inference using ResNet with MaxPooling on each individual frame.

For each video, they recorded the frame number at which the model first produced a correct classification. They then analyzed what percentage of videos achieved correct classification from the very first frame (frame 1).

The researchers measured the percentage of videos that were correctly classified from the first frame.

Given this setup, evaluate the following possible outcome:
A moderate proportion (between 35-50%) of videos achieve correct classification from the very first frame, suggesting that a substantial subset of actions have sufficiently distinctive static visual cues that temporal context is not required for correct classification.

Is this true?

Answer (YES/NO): NO